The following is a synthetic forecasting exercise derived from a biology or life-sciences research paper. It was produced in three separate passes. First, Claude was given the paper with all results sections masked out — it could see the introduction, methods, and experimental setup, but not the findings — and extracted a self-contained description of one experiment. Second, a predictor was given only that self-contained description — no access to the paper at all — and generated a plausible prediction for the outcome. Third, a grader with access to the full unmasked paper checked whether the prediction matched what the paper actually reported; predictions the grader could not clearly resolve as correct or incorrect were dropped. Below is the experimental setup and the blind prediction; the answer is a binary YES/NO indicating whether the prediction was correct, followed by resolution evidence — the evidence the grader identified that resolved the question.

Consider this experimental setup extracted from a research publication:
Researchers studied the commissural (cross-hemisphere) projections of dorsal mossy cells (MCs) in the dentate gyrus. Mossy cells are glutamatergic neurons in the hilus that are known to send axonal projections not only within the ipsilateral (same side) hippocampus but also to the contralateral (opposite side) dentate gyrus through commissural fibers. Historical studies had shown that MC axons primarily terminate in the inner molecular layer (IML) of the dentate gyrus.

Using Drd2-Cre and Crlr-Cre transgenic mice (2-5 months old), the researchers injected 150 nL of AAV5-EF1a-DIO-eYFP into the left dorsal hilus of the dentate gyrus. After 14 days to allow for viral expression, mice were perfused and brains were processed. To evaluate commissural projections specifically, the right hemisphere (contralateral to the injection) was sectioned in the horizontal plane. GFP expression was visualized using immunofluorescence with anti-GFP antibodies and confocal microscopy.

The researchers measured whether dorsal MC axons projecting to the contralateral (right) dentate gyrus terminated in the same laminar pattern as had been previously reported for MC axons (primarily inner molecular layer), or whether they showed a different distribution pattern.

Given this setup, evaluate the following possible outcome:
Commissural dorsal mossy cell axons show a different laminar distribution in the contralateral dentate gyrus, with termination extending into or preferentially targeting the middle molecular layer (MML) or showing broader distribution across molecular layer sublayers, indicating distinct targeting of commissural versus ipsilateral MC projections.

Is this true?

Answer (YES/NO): YES